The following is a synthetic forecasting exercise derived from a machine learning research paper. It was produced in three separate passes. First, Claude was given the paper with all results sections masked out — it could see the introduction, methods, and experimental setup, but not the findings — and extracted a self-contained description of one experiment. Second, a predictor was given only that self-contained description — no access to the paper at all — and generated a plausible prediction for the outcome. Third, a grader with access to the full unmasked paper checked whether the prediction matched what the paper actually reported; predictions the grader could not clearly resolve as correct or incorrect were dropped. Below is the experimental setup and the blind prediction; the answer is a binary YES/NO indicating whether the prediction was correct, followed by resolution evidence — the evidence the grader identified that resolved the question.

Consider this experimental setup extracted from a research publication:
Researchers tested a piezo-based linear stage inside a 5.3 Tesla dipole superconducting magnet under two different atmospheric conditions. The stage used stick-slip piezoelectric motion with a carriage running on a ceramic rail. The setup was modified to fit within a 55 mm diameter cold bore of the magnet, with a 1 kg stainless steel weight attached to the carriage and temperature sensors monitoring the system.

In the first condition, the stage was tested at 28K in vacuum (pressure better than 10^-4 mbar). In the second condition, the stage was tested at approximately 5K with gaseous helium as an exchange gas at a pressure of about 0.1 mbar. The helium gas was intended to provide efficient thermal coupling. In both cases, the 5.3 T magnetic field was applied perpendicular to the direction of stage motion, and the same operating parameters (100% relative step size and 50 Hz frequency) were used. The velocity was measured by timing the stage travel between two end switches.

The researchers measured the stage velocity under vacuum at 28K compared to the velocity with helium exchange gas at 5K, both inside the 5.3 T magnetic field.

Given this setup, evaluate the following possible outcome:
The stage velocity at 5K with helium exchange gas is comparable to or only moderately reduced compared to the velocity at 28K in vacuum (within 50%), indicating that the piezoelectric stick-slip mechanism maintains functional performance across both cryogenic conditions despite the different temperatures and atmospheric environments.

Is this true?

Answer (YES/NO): NO